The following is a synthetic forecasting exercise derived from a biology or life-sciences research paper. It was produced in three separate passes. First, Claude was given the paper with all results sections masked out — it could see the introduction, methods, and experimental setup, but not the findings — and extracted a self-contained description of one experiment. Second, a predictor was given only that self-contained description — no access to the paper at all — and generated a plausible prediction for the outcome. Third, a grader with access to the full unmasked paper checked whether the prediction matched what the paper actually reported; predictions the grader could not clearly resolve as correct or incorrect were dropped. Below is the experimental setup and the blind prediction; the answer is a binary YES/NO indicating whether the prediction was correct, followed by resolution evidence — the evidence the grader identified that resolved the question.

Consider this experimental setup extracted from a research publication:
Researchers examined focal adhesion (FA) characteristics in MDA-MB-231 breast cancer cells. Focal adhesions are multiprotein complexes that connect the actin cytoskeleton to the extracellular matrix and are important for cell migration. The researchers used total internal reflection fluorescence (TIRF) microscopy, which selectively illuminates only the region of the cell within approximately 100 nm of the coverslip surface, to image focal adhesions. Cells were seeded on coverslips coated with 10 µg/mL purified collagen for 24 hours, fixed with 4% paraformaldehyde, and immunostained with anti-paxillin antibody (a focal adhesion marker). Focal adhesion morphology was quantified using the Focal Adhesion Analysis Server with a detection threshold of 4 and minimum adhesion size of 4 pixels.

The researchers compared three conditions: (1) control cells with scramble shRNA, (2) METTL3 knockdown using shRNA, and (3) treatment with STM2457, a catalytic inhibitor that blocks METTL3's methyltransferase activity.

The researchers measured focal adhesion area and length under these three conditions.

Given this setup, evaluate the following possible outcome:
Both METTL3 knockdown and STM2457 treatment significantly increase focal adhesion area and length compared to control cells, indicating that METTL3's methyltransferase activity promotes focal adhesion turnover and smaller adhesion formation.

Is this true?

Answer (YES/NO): NO